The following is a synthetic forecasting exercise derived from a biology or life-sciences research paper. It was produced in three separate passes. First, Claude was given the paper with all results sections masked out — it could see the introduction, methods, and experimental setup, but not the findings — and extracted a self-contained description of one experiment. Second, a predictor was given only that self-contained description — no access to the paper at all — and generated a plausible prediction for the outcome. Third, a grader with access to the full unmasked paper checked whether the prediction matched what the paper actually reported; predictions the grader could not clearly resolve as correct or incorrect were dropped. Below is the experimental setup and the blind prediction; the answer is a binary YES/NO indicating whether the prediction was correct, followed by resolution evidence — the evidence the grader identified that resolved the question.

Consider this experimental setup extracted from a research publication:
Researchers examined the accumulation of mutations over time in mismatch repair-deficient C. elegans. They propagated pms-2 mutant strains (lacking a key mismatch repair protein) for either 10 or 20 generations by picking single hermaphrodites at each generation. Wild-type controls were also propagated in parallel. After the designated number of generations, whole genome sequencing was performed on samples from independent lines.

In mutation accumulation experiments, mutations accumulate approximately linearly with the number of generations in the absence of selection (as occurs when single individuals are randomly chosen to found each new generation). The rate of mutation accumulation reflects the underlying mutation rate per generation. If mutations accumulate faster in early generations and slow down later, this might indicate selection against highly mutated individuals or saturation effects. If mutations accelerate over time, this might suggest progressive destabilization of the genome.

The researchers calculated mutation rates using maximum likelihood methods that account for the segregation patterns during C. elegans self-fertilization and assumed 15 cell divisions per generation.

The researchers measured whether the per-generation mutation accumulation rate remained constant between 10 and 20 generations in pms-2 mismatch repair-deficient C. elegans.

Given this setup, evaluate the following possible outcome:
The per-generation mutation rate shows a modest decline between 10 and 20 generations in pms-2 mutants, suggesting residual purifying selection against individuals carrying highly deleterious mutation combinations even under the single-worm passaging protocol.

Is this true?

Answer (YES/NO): NO